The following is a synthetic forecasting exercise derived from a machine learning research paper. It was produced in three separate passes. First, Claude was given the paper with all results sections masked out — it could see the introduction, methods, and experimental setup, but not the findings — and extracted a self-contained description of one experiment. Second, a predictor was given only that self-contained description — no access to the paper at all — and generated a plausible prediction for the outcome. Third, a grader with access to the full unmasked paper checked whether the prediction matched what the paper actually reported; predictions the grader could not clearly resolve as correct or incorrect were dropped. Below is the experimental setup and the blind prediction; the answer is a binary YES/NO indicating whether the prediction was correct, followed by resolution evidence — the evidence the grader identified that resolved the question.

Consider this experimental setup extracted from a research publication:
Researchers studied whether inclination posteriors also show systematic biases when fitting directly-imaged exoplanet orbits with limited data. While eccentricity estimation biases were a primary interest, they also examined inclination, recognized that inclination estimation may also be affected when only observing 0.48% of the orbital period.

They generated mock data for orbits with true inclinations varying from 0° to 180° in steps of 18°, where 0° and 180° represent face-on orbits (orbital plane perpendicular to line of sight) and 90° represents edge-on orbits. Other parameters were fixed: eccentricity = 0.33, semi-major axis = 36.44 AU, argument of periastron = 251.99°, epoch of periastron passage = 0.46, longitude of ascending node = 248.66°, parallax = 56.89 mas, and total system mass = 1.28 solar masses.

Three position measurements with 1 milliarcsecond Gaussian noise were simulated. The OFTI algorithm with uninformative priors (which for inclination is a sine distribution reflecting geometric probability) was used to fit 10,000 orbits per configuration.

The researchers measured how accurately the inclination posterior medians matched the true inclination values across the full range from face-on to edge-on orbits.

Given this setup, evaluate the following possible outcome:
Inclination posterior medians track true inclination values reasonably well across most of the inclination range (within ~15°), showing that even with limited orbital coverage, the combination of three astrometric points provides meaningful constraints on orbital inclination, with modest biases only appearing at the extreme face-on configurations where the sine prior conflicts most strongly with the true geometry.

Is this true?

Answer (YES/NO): NO